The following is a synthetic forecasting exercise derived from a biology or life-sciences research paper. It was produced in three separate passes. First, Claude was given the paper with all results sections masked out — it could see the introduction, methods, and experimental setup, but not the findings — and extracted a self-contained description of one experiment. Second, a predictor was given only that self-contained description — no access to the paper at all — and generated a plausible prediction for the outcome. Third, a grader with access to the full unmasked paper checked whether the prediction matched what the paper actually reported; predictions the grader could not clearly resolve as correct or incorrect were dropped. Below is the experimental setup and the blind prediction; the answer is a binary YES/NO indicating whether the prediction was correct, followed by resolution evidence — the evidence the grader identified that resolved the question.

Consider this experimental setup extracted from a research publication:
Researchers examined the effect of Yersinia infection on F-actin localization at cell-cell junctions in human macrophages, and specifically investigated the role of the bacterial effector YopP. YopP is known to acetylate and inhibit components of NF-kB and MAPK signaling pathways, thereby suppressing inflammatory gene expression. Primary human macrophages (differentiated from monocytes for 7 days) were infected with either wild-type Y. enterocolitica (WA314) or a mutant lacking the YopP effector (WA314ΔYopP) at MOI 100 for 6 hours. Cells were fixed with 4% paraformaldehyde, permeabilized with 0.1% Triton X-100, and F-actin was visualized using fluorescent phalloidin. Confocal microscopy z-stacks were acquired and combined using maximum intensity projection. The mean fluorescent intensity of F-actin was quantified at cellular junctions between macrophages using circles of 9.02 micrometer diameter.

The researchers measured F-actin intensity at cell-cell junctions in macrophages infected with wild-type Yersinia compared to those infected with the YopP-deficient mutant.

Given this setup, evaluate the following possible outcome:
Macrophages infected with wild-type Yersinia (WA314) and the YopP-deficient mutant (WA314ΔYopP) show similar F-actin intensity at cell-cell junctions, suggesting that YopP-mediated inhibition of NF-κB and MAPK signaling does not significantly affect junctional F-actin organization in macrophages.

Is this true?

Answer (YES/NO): NO